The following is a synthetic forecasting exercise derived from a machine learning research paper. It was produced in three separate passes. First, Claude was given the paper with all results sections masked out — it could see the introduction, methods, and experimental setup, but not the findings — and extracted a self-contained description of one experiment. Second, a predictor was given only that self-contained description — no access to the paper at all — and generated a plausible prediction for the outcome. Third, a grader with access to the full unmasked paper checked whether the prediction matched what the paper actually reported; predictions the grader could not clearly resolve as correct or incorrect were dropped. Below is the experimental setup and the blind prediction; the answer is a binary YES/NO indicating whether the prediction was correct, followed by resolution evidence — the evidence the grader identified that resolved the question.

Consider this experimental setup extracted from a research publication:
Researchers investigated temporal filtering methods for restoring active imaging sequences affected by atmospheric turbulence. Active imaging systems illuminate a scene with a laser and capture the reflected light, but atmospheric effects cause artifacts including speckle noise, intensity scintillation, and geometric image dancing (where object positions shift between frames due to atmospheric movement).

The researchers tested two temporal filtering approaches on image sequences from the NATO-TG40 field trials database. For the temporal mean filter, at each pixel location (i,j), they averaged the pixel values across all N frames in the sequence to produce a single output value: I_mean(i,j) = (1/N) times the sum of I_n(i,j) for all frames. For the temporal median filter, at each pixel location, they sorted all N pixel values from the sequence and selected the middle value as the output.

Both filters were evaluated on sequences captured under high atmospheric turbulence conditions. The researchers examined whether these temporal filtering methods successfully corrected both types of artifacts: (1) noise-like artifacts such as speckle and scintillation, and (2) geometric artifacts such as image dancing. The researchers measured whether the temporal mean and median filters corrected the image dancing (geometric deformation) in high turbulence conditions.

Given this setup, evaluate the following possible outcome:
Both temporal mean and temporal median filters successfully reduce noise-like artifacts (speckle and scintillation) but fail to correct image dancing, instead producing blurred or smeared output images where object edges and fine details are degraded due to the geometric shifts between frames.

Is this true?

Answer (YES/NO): NO